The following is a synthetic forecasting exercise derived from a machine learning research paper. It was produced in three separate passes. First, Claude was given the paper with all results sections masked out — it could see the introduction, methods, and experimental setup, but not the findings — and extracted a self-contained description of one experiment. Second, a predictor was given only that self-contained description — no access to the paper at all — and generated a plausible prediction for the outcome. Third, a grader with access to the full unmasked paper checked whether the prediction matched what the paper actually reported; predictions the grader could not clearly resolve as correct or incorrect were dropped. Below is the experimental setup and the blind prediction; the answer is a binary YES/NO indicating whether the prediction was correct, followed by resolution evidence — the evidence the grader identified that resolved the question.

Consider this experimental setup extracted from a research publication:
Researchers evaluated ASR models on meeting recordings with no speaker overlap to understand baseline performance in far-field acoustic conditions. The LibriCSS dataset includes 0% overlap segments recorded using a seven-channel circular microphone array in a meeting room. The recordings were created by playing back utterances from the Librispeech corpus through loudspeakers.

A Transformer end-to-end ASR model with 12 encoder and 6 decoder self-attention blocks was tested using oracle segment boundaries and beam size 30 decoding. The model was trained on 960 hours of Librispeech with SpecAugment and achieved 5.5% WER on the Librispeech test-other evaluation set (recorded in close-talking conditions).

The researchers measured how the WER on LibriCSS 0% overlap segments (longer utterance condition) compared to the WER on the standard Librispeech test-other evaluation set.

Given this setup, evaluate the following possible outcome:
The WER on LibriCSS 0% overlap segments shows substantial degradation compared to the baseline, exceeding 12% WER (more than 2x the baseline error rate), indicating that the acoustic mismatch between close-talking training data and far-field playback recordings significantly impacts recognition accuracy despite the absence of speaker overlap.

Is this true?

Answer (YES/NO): NO